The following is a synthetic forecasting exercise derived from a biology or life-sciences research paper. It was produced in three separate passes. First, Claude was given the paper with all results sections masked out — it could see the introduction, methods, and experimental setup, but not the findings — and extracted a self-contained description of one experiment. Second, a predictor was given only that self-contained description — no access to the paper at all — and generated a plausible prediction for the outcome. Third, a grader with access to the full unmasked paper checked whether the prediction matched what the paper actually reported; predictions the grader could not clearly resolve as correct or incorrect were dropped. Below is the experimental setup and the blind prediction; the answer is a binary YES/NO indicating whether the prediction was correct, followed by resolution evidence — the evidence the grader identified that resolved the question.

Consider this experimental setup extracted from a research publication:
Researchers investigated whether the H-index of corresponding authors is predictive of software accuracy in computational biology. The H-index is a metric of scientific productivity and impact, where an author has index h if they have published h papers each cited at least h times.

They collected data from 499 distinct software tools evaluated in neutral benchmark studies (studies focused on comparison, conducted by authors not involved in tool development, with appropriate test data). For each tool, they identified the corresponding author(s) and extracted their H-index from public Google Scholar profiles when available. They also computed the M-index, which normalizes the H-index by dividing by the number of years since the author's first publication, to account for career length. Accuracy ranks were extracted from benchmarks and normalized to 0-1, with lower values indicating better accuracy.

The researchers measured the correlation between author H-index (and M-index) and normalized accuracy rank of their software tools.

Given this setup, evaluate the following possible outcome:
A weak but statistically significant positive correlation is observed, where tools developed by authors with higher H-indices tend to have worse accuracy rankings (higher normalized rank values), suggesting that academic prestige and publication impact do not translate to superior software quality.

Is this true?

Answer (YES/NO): NO